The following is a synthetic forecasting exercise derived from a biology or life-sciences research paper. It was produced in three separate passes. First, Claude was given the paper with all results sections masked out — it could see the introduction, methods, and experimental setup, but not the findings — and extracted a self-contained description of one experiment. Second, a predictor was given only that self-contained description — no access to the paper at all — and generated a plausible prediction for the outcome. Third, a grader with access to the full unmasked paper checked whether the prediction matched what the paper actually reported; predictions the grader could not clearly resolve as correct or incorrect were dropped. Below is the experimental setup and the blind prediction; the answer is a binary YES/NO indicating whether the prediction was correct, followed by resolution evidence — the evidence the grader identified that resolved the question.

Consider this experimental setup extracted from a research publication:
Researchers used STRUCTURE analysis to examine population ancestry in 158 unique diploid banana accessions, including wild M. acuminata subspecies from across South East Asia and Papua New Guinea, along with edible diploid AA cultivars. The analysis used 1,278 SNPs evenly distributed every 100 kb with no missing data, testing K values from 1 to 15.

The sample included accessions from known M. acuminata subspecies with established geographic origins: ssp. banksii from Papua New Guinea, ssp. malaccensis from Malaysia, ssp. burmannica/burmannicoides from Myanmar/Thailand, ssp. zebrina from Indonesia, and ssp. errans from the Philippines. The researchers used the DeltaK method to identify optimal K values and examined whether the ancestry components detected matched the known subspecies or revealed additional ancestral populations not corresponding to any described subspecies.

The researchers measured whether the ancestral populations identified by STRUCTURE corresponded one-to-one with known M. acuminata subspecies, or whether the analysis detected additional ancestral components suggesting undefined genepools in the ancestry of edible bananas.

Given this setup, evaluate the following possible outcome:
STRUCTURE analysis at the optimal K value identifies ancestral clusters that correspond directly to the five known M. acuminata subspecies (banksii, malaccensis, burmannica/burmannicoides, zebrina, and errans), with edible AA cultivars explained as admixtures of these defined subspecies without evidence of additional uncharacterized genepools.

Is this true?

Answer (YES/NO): NO